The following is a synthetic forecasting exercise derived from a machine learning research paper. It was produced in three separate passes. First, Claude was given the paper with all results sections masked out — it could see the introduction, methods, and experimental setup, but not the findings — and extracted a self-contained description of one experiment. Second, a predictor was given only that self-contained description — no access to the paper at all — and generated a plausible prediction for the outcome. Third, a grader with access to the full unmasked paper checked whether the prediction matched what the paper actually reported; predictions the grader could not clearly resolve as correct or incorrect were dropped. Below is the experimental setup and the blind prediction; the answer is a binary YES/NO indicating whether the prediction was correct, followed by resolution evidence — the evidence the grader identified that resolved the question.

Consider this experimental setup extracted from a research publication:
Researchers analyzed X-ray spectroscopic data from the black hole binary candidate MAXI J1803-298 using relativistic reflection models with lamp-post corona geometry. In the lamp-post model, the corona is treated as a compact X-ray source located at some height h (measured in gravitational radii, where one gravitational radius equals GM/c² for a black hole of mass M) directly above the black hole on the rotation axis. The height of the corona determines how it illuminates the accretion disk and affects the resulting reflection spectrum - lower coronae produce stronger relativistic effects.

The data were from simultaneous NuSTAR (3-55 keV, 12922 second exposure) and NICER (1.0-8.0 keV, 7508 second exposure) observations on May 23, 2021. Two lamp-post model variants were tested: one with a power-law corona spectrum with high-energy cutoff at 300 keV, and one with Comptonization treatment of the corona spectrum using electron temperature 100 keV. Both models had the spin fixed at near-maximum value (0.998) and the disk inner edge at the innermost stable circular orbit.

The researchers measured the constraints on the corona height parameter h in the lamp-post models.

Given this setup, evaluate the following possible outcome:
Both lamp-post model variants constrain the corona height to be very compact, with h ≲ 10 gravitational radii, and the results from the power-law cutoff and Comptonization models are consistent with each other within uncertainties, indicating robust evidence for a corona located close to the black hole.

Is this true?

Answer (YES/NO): NO